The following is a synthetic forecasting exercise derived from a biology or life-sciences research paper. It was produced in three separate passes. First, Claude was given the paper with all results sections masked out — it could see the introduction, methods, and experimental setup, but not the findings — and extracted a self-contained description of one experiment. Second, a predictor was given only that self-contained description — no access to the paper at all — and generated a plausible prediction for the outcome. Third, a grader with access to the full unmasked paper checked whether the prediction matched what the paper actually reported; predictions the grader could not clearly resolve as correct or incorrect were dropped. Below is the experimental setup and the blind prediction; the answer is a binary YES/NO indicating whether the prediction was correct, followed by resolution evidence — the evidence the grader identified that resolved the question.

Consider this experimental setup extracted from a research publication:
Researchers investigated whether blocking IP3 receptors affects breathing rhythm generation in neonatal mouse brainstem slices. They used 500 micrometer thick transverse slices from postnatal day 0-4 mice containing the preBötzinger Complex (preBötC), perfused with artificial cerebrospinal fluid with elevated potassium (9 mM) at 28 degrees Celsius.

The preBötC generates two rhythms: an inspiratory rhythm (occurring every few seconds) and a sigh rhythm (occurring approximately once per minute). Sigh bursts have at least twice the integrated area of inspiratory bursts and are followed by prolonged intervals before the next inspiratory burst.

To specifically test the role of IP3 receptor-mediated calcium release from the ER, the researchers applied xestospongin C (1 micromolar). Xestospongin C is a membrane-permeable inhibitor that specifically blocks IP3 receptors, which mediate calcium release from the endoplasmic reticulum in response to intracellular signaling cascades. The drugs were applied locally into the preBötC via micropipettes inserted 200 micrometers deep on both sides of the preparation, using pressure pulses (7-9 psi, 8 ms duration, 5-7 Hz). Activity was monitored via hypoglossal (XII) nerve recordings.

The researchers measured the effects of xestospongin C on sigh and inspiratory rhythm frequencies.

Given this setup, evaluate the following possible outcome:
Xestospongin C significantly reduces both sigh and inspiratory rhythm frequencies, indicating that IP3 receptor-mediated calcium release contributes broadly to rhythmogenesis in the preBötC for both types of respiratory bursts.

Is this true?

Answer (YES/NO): NO